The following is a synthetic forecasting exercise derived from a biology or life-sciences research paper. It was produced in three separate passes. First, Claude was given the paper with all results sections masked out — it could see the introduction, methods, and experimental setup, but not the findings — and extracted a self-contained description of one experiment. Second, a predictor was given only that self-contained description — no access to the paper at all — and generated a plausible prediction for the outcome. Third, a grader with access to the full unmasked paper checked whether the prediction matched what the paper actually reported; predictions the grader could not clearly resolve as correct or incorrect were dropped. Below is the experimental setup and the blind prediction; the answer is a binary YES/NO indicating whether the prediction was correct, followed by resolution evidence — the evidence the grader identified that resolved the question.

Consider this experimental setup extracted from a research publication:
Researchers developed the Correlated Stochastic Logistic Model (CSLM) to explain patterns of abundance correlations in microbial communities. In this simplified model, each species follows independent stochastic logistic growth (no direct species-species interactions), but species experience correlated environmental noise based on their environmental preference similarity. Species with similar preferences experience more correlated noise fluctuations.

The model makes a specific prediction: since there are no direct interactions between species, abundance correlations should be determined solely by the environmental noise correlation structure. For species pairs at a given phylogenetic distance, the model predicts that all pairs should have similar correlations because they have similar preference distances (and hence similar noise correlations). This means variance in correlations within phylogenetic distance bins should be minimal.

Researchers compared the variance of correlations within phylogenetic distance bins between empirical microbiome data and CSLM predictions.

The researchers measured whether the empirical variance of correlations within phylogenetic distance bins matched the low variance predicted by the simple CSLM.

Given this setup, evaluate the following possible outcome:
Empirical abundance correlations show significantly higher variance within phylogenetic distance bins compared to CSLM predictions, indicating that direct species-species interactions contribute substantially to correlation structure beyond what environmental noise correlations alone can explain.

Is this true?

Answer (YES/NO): NO